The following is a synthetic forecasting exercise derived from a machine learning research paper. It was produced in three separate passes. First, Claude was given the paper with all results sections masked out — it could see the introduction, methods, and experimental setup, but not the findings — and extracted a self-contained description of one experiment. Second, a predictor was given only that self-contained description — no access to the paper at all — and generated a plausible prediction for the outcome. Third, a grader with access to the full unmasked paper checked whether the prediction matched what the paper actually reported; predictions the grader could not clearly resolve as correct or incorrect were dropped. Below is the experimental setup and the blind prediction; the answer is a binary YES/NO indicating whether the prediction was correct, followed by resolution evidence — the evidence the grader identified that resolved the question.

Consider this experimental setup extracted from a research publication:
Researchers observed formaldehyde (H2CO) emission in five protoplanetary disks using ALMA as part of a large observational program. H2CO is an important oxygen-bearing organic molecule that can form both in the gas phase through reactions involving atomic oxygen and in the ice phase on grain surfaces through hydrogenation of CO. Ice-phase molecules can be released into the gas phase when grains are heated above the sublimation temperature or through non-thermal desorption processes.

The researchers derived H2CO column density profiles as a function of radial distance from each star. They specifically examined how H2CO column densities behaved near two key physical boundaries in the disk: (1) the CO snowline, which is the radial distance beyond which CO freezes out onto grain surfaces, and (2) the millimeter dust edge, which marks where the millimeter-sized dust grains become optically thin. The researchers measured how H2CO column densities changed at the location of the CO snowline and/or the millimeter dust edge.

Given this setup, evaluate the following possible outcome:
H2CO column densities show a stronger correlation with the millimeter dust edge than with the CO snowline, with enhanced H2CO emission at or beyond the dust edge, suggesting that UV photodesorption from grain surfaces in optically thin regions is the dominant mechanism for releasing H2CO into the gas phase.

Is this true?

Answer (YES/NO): NO